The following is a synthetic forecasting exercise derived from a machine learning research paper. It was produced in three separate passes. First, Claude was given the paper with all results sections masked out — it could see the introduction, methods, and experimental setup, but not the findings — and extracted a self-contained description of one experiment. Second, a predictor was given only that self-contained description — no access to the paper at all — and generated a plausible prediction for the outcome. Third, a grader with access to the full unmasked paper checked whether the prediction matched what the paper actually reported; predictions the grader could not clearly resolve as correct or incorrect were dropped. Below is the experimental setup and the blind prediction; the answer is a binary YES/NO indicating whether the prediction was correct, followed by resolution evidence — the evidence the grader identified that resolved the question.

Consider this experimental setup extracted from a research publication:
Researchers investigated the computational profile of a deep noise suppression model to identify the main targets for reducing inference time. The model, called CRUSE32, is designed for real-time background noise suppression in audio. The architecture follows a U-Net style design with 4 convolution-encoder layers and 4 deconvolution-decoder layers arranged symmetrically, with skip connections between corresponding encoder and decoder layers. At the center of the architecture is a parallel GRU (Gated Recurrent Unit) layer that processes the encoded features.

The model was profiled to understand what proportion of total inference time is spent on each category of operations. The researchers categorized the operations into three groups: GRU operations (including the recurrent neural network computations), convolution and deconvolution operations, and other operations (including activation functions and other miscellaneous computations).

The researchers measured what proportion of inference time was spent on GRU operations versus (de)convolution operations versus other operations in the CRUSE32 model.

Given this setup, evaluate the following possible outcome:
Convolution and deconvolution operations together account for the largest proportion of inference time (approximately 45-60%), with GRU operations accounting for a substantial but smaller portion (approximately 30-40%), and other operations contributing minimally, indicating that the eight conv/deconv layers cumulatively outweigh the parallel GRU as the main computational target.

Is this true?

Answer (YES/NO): NO